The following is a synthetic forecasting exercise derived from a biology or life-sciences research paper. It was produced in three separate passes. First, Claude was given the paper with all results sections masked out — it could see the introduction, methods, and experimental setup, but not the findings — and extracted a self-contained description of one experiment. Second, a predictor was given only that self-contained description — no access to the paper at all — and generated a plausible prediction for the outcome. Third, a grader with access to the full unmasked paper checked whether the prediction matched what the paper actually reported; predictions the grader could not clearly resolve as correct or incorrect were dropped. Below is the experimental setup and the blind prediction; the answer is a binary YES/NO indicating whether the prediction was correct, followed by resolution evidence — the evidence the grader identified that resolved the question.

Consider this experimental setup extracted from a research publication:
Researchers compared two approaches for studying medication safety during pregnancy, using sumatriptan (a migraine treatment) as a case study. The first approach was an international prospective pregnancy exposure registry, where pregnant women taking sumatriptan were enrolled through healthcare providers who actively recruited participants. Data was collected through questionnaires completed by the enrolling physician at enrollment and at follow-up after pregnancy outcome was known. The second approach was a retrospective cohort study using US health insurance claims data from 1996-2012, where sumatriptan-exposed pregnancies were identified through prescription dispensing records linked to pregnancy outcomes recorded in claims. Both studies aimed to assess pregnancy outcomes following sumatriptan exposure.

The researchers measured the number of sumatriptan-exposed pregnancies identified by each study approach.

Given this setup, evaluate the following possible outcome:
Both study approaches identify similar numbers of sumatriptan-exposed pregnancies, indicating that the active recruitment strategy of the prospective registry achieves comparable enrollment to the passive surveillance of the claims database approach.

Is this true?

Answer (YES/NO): NO